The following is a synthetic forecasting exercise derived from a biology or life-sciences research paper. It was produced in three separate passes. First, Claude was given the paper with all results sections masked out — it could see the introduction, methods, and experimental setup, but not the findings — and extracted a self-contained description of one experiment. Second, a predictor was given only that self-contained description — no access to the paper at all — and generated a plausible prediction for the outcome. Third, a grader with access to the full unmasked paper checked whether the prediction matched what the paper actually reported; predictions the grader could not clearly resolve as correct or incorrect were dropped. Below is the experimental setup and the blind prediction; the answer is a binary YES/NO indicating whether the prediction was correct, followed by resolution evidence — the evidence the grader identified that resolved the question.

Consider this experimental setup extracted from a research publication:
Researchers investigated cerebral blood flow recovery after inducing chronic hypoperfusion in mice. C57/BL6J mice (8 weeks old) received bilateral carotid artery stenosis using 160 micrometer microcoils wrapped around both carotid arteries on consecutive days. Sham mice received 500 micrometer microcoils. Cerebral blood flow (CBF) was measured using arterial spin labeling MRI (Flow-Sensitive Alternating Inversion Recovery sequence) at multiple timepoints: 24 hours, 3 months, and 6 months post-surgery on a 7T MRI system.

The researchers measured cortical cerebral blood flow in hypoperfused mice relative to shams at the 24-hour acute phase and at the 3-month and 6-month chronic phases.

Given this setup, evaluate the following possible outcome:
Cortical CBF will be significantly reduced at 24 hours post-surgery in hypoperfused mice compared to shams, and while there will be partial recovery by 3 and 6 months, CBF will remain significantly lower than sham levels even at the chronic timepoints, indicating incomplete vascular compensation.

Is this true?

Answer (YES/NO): YES